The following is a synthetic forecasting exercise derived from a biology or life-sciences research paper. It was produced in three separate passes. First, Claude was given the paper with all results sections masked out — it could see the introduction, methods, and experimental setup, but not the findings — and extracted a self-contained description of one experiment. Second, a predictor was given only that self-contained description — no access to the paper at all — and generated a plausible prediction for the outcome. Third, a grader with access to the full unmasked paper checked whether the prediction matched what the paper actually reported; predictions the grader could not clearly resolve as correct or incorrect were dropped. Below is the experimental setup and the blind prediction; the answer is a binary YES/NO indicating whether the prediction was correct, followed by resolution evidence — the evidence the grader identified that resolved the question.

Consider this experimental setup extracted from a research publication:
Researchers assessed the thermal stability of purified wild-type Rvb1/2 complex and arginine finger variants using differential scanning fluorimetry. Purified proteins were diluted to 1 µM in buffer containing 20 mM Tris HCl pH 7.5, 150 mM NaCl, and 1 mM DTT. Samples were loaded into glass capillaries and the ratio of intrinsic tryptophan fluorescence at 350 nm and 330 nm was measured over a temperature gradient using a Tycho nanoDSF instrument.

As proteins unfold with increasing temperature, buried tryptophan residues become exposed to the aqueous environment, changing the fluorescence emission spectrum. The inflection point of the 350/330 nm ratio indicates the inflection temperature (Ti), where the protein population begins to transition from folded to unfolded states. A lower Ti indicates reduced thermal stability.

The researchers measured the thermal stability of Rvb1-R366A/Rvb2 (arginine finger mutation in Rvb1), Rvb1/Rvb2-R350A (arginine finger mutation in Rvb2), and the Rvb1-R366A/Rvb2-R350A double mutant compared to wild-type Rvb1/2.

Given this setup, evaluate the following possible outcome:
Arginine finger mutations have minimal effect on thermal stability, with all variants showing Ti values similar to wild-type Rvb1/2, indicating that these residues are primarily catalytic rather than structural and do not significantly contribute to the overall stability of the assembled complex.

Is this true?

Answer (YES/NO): YES